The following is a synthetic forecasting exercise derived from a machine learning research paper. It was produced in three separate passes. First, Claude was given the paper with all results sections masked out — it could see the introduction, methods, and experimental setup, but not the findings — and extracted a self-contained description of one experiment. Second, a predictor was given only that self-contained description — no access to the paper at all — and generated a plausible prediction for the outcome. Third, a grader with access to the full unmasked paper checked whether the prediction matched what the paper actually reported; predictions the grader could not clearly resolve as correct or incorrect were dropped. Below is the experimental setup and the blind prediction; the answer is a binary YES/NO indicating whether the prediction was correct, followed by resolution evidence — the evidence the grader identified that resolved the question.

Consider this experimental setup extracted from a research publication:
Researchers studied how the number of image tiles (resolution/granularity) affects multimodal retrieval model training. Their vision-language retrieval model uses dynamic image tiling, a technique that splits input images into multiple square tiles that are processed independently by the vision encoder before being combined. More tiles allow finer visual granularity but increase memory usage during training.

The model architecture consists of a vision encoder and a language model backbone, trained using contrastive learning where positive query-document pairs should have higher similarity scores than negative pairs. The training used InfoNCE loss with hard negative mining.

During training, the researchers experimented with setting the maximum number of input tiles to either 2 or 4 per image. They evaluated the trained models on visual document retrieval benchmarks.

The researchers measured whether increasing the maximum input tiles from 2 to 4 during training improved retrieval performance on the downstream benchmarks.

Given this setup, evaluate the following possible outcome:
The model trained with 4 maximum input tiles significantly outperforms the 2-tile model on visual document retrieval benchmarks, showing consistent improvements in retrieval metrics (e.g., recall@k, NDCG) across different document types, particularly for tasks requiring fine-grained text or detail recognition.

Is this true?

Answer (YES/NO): NO